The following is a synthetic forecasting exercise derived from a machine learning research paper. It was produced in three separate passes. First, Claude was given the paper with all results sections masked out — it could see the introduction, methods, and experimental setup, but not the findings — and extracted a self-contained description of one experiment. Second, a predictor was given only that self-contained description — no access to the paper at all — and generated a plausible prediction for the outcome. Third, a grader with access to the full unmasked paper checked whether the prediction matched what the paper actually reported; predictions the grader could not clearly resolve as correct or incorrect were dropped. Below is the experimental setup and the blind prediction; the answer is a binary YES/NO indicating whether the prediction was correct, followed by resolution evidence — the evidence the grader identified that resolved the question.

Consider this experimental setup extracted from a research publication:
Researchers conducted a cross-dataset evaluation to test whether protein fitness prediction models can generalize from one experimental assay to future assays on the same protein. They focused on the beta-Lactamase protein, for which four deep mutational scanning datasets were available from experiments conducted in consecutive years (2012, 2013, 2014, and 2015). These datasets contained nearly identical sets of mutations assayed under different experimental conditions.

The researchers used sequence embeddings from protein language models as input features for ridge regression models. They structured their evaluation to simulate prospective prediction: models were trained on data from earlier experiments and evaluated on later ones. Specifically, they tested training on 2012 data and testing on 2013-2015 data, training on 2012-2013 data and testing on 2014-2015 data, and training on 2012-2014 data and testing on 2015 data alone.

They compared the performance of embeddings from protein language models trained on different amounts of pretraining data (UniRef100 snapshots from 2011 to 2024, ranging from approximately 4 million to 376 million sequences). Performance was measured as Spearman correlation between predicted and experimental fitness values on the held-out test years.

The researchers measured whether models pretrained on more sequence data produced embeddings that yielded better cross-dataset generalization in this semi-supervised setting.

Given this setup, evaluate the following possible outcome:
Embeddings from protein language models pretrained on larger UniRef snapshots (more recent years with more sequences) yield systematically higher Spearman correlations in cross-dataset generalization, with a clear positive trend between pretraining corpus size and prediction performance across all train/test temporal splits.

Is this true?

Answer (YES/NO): NO